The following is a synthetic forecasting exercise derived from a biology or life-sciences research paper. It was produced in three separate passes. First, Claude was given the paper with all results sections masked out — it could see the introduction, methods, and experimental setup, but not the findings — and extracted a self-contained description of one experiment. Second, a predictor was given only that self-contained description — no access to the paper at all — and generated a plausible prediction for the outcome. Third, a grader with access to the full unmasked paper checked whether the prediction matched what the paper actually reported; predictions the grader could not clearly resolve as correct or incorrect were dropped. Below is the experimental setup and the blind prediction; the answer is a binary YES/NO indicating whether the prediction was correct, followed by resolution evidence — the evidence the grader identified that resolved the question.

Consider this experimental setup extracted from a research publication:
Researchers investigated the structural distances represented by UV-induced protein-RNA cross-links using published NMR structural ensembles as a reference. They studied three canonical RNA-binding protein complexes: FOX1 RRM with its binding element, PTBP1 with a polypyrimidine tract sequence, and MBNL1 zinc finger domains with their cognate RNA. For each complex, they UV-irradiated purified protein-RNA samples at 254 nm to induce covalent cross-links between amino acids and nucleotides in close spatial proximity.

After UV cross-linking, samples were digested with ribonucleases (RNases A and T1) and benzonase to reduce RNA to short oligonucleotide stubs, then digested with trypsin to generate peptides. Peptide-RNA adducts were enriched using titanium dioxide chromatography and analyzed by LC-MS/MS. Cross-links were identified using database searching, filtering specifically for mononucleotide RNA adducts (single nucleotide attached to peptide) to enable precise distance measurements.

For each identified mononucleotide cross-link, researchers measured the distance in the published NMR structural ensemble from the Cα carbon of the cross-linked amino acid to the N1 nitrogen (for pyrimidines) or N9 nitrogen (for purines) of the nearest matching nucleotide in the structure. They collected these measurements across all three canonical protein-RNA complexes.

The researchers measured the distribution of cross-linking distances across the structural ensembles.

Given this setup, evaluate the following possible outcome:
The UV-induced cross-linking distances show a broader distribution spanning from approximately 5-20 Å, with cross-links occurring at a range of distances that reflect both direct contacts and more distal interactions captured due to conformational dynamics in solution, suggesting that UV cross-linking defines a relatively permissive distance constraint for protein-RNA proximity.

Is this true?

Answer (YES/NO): YES